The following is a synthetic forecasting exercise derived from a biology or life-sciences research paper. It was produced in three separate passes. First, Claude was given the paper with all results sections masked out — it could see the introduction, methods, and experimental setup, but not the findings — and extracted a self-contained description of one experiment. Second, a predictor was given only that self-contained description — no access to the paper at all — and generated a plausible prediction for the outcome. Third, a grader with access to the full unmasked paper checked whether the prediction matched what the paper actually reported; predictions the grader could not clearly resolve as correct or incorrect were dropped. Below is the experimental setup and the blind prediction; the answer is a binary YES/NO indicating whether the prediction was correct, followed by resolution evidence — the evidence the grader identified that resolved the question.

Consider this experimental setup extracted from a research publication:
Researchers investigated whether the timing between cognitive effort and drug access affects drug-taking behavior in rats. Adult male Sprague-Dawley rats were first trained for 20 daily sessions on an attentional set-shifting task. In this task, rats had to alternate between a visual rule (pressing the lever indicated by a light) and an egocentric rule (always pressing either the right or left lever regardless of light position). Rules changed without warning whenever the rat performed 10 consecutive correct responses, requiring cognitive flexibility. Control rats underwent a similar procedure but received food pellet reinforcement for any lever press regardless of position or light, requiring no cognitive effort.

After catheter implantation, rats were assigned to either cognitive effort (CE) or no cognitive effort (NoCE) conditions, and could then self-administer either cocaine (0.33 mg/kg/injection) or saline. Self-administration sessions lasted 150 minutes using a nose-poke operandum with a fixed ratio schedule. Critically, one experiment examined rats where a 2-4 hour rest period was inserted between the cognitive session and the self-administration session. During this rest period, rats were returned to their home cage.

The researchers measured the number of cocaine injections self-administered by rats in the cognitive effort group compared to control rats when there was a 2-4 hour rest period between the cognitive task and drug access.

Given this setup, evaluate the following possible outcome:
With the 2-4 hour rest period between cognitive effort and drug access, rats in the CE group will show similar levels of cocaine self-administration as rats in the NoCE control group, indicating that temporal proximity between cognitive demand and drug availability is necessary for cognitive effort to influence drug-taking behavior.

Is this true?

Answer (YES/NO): NO